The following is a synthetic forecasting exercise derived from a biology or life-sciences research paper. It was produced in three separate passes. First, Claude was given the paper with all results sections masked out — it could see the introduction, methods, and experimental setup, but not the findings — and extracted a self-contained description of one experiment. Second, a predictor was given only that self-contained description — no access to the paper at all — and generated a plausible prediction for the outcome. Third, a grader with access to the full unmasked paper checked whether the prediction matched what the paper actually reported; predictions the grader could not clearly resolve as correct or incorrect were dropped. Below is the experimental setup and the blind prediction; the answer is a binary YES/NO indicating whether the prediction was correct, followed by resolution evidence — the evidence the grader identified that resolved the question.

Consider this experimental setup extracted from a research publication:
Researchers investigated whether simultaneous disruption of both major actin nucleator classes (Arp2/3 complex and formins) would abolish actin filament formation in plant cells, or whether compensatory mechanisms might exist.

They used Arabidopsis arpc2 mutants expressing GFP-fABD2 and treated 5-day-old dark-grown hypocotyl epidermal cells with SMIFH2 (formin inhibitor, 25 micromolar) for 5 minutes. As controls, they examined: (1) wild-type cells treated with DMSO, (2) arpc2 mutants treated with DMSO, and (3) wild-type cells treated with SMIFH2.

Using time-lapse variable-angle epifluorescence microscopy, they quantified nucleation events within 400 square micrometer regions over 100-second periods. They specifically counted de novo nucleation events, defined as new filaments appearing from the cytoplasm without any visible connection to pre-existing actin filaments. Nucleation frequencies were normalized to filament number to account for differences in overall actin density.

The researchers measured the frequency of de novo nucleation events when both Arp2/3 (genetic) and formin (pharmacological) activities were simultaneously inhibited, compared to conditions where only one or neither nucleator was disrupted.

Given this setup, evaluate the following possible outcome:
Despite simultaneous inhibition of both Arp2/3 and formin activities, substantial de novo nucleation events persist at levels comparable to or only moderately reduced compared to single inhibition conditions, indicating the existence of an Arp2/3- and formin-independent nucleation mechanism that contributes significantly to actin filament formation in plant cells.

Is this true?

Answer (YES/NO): YES